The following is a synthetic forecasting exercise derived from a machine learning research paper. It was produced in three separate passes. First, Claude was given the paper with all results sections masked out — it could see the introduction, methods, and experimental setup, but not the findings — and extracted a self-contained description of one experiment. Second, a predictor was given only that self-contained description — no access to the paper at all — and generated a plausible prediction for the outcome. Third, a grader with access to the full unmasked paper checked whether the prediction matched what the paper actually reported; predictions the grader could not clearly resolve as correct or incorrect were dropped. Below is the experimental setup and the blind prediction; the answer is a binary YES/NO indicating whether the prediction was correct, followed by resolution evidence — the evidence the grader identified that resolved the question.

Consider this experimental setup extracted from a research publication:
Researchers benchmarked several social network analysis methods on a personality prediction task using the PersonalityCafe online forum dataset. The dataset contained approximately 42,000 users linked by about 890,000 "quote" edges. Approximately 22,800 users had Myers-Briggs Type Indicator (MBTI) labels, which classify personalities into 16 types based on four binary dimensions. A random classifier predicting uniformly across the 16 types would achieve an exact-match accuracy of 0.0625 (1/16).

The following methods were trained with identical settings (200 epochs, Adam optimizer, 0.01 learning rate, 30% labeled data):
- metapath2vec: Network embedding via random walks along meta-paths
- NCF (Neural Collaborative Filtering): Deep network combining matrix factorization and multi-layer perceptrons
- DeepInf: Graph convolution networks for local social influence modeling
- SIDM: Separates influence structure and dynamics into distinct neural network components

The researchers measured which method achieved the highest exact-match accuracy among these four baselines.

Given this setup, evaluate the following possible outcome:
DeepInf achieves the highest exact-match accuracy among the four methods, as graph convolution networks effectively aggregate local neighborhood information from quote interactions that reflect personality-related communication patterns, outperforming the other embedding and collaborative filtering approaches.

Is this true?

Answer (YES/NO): YES